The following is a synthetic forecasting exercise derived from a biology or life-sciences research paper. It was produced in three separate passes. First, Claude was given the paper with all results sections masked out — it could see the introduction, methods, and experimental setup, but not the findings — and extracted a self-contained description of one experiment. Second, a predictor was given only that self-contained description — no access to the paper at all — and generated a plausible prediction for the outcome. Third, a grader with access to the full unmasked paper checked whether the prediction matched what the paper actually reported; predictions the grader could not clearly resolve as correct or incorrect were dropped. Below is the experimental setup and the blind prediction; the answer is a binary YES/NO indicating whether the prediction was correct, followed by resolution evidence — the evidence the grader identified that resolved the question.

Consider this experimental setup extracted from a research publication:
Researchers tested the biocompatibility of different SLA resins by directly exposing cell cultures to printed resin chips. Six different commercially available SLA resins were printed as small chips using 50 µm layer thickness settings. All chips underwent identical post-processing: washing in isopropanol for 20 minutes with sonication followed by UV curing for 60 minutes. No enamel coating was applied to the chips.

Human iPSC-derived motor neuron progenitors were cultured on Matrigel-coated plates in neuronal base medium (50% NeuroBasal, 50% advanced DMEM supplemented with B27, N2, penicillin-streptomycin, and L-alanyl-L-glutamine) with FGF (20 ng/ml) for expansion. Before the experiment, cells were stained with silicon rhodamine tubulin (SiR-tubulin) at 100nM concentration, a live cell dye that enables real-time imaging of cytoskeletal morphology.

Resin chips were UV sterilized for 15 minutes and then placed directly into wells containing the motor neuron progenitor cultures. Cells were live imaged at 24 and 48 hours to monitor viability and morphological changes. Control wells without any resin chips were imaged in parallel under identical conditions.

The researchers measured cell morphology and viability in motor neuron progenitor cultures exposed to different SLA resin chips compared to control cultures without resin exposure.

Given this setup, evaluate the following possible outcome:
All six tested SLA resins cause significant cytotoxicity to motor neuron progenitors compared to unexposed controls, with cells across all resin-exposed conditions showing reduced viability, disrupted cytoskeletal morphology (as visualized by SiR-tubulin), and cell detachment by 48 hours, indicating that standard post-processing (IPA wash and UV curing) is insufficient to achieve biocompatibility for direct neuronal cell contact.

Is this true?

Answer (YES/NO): YES